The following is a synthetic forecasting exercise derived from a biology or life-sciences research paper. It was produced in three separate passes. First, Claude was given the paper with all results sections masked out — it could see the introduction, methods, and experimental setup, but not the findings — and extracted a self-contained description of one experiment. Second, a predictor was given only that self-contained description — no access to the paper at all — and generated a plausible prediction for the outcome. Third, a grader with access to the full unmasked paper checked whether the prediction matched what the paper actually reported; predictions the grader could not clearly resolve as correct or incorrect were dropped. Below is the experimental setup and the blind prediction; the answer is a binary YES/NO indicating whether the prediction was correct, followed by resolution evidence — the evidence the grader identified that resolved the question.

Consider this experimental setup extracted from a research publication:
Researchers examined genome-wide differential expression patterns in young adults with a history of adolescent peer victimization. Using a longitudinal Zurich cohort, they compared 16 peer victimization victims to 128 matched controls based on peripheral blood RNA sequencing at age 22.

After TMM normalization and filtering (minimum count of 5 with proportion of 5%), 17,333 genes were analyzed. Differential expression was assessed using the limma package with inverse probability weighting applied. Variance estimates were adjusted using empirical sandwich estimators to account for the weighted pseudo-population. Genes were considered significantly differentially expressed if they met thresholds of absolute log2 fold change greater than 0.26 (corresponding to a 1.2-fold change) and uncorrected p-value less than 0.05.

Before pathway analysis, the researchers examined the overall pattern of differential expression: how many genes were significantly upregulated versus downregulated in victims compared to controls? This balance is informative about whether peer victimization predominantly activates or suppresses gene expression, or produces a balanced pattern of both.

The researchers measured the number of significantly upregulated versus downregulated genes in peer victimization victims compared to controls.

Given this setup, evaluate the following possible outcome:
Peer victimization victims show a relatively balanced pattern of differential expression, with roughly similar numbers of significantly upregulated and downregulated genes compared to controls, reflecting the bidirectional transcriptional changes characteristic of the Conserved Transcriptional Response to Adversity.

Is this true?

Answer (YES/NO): NO